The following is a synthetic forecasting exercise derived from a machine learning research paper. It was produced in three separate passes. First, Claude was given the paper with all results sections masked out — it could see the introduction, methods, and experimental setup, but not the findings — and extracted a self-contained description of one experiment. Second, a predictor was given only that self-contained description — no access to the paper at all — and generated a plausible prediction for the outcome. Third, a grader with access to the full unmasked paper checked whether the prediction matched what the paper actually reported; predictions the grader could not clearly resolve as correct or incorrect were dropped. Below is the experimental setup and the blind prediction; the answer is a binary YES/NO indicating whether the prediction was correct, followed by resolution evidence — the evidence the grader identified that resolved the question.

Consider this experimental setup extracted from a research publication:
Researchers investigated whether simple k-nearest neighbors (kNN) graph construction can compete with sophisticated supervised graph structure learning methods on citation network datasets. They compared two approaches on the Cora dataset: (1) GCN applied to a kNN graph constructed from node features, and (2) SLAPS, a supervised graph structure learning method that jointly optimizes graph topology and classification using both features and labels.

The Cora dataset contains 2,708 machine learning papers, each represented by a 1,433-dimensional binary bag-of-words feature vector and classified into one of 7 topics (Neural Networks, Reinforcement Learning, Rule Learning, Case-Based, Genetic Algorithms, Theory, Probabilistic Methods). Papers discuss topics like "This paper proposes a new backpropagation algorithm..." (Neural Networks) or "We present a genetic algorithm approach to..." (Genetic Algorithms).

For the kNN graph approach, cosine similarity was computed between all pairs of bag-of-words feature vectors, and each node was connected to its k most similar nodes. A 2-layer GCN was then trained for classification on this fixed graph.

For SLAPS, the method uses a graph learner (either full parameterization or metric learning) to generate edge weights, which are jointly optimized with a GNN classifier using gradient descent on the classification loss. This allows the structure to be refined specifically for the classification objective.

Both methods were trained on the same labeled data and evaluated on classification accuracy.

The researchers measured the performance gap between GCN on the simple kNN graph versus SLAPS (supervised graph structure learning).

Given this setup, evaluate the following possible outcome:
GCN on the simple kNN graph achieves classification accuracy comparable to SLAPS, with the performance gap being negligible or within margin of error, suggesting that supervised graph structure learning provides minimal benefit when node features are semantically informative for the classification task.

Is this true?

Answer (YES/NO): NO